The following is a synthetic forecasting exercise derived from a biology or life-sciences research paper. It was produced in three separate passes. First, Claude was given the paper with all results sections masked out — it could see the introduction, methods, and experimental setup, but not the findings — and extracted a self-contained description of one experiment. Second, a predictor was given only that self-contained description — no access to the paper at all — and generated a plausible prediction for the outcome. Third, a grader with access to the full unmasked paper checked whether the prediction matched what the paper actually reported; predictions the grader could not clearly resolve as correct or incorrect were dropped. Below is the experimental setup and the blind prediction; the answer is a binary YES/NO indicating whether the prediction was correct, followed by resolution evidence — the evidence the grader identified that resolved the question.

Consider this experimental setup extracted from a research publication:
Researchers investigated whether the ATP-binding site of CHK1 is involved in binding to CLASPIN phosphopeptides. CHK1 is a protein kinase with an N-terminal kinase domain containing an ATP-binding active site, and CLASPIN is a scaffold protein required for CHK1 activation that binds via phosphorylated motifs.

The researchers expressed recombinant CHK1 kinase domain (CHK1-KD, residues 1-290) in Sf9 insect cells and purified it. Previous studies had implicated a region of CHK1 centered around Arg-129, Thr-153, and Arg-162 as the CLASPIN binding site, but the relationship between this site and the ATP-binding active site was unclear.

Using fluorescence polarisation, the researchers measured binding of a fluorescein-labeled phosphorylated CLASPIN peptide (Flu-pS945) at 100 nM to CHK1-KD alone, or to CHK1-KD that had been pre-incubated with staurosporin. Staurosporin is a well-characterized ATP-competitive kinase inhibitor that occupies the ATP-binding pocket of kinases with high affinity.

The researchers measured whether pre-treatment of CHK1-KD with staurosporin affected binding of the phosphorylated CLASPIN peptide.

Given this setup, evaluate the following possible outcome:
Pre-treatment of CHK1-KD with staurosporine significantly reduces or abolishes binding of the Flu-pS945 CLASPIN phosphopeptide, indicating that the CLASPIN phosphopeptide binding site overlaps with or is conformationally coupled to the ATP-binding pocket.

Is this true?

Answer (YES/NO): NO